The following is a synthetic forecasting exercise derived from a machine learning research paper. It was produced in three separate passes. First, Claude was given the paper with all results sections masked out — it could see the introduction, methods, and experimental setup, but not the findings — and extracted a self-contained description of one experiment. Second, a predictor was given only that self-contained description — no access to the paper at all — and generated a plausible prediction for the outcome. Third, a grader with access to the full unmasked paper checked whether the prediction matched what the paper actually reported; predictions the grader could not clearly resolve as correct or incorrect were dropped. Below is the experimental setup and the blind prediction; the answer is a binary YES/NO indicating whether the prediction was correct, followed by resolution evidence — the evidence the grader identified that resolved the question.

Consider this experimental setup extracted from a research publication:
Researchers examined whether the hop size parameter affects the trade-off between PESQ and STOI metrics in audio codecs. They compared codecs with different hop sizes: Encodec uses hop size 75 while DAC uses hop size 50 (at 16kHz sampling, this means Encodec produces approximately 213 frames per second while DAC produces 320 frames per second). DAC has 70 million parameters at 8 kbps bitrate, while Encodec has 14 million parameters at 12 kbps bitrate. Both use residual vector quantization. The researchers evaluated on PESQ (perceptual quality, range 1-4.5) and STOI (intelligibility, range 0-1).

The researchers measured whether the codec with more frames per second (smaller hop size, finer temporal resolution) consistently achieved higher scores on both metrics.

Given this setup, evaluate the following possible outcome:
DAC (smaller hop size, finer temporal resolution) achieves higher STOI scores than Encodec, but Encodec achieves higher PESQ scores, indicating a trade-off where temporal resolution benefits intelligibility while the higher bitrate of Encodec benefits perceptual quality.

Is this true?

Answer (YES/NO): NO